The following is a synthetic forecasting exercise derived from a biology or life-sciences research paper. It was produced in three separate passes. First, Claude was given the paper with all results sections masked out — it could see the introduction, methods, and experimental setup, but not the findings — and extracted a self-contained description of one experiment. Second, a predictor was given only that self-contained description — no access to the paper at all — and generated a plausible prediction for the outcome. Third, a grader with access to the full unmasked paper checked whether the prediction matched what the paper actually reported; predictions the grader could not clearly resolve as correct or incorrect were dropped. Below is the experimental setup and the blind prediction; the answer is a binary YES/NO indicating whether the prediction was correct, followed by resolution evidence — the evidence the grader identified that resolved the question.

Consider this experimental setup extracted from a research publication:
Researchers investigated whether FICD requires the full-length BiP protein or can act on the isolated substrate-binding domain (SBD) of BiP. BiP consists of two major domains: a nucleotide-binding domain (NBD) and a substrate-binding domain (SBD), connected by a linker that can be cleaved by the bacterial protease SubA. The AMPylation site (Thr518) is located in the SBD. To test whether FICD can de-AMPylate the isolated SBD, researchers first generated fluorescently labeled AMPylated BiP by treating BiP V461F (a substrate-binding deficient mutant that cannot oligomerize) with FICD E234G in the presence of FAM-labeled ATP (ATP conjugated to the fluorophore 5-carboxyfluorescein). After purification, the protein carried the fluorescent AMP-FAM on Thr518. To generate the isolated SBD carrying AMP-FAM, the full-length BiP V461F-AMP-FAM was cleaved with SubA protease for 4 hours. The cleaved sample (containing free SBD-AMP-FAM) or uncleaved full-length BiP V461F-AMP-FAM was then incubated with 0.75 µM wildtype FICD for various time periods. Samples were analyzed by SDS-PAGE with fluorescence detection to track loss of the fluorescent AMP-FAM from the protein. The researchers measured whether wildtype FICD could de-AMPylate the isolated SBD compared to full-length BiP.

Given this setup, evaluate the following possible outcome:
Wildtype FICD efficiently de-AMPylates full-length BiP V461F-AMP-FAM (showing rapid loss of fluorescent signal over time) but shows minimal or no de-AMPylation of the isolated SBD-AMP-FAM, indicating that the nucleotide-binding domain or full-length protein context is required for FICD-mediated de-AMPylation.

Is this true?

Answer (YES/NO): YES